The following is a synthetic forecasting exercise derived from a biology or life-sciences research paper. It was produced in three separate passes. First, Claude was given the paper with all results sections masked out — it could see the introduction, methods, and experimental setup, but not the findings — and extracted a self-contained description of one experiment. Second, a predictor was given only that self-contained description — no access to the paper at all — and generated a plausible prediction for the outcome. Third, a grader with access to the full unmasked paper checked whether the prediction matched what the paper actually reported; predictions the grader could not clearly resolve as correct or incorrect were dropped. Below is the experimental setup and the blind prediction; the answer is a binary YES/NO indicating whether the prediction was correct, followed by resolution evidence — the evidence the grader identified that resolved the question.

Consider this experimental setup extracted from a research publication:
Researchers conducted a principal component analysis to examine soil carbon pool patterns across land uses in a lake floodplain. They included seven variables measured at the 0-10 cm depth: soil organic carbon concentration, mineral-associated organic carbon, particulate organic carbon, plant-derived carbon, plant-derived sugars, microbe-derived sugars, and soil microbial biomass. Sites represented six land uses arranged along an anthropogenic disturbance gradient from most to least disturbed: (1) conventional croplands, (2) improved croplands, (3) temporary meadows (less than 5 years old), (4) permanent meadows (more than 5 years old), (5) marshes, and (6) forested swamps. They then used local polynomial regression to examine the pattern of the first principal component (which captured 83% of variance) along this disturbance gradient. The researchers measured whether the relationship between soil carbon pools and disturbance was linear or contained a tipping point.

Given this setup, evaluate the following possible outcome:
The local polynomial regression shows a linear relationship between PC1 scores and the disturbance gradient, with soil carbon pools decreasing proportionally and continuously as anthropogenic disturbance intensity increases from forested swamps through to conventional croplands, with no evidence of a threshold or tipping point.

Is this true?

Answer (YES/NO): NO